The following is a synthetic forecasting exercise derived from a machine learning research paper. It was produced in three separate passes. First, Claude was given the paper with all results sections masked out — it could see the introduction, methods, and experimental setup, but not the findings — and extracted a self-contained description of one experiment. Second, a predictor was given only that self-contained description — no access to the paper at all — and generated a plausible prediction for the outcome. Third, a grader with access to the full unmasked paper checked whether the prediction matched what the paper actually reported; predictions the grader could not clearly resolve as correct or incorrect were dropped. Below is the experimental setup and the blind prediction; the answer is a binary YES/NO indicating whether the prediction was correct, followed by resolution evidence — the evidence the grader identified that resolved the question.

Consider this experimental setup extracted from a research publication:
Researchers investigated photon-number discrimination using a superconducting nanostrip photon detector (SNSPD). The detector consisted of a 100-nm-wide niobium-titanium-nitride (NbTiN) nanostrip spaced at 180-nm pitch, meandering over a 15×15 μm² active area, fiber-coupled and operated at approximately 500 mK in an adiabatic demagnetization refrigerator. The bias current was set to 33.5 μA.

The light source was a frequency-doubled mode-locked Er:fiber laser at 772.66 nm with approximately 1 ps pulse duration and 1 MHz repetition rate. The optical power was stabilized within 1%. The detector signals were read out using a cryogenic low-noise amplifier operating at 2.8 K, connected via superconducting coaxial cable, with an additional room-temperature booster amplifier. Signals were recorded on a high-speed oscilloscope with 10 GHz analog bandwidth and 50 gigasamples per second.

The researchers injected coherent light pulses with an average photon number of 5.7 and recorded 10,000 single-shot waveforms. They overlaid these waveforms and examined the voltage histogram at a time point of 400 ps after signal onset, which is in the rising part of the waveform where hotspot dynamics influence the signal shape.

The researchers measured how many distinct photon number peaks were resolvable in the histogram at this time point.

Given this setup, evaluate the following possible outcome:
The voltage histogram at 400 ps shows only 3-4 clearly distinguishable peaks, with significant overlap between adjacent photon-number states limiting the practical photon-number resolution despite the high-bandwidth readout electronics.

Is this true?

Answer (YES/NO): NO